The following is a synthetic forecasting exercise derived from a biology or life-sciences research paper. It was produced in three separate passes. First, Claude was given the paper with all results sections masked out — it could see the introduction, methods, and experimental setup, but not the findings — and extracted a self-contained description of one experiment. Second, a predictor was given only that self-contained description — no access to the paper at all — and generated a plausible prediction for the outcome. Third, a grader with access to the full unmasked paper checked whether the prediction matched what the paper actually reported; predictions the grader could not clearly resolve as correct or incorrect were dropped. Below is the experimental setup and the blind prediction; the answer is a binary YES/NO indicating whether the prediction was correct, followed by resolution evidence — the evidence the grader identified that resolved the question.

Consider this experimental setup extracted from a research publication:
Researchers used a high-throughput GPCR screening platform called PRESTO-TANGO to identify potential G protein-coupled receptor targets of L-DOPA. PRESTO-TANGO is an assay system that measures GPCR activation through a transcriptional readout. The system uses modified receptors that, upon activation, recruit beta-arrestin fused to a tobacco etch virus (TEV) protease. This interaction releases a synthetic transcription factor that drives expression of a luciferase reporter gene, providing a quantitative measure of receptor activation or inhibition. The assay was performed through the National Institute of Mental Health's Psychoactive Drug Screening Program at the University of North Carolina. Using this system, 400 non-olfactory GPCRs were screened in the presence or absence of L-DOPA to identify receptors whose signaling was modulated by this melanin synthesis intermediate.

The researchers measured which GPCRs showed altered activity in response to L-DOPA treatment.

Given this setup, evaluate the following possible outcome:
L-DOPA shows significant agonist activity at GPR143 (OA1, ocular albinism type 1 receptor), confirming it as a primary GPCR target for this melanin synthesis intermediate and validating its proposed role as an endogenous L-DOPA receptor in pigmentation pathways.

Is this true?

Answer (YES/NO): NO